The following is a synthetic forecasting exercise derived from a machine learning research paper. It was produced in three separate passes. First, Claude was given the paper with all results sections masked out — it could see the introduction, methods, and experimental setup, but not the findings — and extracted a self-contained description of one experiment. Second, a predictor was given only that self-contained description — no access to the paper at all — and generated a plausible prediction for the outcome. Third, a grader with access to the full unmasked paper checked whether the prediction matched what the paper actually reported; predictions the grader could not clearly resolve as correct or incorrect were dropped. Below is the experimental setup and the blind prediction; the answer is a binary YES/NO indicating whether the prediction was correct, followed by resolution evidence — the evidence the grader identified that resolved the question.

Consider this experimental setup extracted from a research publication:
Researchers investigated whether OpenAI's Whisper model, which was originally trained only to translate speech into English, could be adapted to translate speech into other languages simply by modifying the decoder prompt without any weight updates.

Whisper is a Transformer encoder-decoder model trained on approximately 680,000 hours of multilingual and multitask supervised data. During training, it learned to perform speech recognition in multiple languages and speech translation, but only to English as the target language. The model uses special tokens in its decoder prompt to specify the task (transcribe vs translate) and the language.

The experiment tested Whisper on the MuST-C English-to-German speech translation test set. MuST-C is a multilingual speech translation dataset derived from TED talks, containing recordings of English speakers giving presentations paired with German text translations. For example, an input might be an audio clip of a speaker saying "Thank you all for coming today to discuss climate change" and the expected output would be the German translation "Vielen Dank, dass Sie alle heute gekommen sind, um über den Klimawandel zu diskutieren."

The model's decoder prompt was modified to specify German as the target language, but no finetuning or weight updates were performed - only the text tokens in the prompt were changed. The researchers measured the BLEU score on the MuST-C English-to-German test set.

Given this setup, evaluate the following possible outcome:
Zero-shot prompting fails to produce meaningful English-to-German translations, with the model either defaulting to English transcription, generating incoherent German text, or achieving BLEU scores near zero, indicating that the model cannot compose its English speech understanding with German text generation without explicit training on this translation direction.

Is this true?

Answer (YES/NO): NO